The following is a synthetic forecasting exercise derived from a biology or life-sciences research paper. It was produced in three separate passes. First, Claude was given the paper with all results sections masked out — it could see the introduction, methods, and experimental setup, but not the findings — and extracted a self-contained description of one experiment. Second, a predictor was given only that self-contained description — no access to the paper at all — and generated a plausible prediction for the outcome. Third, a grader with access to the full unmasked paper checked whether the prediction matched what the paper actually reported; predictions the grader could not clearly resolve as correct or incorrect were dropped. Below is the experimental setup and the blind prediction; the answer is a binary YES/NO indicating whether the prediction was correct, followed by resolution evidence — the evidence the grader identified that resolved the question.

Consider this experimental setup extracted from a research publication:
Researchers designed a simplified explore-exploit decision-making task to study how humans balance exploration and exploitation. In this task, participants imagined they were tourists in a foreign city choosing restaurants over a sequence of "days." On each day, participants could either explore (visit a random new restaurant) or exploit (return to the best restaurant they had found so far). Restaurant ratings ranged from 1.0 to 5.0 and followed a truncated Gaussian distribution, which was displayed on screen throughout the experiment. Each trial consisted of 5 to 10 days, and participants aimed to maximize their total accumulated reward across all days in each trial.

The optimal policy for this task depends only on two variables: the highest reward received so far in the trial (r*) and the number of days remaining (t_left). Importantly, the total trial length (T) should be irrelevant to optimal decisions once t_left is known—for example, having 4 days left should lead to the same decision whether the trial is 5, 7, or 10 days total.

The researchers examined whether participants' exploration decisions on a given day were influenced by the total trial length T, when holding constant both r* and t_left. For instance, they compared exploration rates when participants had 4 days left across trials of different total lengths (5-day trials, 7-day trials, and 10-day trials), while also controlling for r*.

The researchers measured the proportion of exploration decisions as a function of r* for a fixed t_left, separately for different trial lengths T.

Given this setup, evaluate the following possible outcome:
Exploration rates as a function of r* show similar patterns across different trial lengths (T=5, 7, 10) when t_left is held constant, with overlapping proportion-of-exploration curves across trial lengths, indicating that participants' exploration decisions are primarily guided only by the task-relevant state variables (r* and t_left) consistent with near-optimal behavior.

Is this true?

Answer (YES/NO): NO